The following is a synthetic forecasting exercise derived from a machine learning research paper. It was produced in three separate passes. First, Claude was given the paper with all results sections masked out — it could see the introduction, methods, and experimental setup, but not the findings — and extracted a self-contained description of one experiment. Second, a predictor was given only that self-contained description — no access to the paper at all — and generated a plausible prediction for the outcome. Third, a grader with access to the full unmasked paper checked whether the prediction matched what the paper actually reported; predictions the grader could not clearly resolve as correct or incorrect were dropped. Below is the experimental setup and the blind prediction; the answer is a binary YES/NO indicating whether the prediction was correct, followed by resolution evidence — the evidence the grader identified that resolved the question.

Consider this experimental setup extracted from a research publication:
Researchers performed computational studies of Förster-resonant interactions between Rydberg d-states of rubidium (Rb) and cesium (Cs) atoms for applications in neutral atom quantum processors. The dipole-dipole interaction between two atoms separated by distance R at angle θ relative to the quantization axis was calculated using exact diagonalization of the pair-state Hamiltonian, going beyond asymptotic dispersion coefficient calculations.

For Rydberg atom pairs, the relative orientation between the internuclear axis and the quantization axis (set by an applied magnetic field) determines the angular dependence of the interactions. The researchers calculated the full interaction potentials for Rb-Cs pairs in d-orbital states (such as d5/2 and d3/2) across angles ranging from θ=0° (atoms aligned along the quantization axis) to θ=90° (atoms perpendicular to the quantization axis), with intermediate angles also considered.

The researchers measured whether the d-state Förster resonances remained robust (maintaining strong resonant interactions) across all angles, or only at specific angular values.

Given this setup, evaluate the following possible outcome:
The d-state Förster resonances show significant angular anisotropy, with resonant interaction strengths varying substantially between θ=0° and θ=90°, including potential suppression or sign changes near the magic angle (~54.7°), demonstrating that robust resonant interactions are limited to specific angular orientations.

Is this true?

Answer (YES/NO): YES